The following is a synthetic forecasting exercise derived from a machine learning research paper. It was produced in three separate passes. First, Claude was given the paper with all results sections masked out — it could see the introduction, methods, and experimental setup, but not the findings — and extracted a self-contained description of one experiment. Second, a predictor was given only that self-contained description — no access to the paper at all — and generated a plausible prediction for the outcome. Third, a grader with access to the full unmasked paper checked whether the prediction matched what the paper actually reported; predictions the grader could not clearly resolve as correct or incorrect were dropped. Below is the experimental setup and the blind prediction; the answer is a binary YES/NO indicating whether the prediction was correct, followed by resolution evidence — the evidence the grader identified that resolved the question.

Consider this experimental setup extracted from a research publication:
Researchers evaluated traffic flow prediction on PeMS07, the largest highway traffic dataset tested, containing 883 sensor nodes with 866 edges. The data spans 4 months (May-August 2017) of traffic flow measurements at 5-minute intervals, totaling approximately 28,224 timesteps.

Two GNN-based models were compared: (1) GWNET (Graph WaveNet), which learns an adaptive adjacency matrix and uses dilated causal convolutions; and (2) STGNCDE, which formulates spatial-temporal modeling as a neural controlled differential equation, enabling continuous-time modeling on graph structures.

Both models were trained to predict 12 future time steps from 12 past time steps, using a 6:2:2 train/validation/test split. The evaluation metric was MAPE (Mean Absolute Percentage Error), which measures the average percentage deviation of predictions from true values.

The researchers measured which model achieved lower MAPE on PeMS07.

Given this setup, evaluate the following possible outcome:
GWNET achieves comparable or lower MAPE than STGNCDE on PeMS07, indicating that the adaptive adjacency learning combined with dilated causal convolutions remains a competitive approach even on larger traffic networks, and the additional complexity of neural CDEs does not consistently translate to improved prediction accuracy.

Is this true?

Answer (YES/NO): NO